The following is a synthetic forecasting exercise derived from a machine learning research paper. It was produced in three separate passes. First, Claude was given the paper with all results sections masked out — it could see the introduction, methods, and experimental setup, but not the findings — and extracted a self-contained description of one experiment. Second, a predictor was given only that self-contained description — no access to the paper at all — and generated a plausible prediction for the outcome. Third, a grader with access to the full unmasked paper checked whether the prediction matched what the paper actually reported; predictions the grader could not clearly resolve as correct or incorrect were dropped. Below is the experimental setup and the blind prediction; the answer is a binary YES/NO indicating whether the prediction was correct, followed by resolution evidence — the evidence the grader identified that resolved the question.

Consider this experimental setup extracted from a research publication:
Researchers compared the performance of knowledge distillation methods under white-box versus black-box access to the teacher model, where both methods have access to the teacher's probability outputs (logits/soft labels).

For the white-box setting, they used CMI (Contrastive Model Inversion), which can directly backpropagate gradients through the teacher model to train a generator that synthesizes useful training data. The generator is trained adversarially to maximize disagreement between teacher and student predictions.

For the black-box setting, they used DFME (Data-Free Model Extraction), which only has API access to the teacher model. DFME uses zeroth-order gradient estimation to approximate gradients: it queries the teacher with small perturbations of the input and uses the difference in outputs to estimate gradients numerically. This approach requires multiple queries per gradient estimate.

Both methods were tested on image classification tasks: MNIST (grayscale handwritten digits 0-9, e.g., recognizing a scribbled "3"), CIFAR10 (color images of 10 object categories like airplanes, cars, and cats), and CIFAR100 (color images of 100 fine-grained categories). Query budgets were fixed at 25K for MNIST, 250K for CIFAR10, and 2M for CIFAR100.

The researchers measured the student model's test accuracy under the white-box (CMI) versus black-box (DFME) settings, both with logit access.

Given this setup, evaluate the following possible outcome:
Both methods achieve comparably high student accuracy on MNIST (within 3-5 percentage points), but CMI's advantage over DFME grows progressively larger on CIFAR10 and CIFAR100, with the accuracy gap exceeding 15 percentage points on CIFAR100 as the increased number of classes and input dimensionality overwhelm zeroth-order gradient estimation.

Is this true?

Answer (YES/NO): NO